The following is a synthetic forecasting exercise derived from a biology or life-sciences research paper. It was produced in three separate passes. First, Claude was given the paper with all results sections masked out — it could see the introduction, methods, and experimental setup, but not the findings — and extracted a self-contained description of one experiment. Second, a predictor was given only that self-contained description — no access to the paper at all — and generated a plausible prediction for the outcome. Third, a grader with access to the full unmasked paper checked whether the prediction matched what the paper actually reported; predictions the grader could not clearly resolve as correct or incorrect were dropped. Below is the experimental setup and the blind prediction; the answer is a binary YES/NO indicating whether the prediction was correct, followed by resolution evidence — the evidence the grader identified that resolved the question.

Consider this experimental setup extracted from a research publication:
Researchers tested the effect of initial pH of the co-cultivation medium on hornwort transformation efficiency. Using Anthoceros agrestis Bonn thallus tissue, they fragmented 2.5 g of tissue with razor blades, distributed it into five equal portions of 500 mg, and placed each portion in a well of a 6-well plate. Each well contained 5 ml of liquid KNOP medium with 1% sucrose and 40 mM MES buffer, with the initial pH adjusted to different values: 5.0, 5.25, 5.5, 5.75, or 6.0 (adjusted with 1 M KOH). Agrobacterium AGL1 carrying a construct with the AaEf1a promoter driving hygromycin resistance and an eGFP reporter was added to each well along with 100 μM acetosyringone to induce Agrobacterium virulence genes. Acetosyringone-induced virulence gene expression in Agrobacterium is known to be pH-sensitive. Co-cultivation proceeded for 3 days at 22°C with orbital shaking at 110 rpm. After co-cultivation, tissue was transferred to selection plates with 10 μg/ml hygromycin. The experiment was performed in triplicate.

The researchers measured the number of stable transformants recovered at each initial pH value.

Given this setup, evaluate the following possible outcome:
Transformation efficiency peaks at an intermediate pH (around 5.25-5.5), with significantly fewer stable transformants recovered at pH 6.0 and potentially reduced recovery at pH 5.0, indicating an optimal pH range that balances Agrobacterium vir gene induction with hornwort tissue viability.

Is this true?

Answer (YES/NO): NO